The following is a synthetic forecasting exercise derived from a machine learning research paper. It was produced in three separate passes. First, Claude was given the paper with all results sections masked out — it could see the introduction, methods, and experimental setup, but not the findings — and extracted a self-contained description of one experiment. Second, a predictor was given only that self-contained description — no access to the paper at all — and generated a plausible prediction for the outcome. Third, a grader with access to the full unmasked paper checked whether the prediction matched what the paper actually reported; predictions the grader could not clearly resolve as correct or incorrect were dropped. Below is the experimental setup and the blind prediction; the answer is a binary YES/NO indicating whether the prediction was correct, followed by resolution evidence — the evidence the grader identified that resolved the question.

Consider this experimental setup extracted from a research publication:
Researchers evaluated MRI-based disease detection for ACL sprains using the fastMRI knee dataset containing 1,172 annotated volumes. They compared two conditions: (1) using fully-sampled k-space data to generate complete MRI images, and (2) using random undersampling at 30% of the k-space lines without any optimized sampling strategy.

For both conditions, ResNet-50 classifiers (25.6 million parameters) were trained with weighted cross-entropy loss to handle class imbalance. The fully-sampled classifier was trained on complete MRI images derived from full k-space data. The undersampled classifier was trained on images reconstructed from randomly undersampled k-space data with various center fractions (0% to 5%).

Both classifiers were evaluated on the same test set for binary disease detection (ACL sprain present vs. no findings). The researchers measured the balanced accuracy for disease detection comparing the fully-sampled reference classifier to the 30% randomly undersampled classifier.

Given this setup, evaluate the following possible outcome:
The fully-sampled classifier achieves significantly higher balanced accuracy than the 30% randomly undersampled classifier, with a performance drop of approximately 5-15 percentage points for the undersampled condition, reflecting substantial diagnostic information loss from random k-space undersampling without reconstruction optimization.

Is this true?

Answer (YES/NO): NO